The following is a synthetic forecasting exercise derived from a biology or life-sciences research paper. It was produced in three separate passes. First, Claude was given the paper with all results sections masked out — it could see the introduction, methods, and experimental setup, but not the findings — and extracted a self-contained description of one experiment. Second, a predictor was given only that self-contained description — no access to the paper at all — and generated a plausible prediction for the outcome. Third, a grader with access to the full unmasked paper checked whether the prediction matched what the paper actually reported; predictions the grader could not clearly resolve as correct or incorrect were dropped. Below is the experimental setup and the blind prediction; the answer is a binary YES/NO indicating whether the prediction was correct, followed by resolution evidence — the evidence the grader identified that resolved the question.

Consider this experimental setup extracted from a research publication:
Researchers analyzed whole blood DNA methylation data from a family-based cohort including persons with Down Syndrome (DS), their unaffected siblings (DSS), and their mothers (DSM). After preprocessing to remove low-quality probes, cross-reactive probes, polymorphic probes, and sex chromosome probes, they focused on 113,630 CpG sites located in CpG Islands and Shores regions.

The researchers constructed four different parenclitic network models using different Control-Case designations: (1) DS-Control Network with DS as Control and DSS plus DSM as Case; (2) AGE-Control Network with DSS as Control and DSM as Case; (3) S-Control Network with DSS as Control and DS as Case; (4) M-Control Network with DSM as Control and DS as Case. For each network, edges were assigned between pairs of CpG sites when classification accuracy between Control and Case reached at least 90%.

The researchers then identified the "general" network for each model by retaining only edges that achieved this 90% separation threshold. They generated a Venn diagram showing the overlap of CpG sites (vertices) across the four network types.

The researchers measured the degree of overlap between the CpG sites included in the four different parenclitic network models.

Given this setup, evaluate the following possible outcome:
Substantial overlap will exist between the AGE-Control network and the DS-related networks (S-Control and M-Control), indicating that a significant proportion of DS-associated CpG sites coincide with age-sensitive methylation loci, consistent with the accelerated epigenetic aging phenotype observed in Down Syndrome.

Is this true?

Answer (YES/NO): NO